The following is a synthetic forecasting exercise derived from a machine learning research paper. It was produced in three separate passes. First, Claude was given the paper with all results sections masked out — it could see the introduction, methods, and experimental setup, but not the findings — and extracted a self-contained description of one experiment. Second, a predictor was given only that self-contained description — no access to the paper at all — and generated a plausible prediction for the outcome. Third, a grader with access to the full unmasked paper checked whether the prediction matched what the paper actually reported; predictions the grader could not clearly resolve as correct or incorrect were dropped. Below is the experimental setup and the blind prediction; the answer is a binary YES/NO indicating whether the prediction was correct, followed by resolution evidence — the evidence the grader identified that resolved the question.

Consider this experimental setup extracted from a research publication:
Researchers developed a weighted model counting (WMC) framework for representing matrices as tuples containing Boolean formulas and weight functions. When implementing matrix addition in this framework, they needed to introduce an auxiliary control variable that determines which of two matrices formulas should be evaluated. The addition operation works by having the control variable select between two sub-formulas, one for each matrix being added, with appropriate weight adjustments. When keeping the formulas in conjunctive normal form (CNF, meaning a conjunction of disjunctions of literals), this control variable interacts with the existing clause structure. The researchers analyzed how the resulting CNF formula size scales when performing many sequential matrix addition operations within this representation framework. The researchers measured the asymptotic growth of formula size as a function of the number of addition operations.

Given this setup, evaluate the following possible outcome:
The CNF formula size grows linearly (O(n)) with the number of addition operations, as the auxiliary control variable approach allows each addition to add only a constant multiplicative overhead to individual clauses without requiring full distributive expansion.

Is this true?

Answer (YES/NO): NO